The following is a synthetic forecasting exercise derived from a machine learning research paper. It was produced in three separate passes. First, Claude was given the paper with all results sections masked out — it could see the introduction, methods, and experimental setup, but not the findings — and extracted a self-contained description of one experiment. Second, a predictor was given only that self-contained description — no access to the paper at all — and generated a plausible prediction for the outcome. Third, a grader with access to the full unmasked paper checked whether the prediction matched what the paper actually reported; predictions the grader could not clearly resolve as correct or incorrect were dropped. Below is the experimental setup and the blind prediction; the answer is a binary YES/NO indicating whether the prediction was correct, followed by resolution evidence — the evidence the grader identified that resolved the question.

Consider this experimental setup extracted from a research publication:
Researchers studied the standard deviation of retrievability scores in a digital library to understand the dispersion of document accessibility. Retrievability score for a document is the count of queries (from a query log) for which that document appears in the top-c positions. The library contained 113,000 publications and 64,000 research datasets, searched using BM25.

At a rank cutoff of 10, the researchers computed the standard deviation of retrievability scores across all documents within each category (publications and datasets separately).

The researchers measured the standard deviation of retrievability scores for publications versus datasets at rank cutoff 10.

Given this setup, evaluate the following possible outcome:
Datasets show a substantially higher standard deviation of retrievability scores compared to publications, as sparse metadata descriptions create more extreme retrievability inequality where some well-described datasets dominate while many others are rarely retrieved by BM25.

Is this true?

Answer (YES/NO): YES